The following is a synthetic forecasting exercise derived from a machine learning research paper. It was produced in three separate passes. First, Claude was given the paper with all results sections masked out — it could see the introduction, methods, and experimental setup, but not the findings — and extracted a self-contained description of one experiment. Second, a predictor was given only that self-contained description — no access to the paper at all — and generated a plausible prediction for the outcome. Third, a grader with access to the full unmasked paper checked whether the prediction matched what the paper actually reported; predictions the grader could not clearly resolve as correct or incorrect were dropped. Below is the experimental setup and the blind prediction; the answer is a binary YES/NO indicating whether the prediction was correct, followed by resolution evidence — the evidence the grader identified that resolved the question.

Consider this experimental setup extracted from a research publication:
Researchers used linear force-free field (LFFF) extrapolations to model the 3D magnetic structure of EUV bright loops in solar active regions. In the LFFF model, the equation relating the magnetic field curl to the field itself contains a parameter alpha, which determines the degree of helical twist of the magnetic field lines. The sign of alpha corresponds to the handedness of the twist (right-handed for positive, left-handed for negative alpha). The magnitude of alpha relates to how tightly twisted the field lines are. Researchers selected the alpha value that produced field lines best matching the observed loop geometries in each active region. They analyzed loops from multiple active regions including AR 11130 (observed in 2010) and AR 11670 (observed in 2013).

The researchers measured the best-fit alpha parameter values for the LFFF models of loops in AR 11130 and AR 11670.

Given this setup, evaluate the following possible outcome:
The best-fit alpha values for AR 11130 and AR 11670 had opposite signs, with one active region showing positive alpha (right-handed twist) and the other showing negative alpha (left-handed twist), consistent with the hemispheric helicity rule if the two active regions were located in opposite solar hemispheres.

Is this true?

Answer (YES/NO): YES